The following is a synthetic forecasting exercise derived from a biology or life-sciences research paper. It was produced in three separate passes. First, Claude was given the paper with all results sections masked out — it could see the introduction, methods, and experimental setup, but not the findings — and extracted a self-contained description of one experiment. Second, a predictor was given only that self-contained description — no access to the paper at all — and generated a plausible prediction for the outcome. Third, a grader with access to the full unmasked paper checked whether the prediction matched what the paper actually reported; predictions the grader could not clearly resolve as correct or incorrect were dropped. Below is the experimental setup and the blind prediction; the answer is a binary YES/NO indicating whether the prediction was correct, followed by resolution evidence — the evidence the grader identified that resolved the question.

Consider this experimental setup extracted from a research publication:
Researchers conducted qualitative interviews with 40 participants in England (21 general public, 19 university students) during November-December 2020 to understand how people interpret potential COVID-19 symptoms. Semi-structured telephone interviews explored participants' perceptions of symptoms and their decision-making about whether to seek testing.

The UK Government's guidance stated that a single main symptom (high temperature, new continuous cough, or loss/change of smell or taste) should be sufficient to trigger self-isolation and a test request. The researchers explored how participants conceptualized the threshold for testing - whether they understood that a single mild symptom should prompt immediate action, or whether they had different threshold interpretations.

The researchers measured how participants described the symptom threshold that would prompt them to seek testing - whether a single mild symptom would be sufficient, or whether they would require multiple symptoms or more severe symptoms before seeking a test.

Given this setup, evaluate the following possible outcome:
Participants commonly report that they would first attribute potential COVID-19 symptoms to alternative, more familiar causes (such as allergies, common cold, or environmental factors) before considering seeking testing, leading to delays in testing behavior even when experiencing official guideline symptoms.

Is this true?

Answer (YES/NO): YES